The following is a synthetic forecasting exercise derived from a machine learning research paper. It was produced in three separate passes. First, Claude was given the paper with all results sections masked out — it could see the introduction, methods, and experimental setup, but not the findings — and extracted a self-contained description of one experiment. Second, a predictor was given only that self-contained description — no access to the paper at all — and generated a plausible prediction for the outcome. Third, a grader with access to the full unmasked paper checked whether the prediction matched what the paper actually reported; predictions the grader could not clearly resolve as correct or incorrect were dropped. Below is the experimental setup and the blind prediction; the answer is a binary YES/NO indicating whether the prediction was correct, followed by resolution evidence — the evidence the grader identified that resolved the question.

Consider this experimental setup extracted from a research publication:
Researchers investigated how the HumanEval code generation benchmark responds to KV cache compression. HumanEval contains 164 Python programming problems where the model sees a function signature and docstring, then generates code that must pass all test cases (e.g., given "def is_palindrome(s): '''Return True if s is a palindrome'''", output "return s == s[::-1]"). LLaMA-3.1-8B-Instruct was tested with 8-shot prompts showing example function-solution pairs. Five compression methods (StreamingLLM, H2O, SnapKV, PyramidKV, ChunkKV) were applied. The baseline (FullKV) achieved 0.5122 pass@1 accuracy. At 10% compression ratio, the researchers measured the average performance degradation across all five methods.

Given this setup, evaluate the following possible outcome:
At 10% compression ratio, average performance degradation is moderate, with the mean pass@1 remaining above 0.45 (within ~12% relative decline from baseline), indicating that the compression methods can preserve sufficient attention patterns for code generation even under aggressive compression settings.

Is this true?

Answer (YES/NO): NO